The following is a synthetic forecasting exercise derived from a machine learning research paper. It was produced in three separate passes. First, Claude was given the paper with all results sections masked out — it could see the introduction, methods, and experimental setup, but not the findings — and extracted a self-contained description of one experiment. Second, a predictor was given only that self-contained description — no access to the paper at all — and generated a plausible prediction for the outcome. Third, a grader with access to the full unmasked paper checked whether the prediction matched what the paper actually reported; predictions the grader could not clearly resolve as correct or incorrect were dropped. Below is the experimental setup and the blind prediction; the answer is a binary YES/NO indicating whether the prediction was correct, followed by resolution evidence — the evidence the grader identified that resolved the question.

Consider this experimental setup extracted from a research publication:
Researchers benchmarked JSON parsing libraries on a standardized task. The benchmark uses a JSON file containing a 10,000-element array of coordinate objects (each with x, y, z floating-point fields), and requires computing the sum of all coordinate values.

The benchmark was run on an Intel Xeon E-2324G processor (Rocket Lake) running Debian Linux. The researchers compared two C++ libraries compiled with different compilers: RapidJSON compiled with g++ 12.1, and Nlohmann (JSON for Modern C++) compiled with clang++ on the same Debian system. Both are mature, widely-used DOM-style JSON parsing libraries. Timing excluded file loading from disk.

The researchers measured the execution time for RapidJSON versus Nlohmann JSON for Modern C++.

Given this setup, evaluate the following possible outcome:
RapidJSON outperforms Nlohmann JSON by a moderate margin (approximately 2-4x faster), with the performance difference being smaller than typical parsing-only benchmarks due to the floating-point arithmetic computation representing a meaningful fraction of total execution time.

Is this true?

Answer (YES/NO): NO